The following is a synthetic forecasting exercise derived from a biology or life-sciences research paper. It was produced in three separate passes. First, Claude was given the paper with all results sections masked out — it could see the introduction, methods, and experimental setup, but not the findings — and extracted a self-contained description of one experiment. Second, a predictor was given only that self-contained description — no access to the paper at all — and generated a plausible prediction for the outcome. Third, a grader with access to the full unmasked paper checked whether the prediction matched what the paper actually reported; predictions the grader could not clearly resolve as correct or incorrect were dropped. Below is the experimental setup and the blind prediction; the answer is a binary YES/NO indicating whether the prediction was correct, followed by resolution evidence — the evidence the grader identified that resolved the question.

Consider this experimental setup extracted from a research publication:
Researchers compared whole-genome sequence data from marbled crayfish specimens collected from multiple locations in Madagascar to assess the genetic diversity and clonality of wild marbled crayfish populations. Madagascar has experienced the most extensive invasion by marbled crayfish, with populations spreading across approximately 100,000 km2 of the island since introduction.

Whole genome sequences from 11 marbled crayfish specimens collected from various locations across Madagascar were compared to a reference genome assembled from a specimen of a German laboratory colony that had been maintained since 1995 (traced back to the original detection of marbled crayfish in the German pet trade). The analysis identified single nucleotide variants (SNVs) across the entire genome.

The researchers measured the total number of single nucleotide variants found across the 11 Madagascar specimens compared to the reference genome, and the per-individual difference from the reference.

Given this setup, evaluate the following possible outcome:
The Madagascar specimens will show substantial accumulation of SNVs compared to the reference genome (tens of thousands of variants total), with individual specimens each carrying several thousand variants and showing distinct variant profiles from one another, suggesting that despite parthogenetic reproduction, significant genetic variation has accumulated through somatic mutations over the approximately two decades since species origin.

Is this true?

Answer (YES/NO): NO